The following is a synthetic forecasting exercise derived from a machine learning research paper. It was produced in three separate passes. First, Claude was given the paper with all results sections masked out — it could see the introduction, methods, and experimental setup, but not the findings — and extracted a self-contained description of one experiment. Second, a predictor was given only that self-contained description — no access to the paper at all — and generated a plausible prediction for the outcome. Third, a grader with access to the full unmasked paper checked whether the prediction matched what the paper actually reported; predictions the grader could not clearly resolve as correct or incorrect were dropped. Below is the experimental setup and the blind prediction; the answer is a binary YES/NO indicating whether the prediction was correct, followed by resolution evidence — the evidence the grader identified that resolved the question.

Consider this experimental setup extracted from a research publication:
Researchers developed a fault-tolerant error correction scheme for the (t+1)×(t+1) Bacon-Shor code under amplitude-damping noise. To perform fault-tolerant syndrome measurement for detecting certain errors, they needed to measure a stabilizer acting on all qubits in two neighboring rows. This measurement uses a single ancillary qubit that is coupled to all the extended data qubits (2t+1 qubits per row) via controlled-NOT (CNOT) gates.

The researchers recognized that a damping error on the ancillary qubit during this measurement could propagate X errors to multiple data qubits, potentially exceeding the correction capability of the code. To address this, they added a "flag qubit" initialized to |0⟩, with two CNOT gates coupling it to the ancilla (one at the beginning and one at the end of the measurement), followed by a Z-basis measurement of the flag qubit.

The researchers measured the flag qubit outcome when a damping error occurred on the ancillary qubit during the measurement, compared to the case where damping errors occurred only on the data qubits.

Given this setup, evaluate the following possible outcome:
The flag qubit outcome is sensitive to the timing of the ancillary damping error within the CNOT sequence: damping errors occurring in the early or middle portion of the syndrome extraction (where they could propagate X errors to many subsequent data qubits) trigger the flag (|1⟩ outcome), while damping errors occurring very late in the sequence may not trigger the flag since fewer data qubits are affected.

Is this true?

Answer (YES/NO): NO